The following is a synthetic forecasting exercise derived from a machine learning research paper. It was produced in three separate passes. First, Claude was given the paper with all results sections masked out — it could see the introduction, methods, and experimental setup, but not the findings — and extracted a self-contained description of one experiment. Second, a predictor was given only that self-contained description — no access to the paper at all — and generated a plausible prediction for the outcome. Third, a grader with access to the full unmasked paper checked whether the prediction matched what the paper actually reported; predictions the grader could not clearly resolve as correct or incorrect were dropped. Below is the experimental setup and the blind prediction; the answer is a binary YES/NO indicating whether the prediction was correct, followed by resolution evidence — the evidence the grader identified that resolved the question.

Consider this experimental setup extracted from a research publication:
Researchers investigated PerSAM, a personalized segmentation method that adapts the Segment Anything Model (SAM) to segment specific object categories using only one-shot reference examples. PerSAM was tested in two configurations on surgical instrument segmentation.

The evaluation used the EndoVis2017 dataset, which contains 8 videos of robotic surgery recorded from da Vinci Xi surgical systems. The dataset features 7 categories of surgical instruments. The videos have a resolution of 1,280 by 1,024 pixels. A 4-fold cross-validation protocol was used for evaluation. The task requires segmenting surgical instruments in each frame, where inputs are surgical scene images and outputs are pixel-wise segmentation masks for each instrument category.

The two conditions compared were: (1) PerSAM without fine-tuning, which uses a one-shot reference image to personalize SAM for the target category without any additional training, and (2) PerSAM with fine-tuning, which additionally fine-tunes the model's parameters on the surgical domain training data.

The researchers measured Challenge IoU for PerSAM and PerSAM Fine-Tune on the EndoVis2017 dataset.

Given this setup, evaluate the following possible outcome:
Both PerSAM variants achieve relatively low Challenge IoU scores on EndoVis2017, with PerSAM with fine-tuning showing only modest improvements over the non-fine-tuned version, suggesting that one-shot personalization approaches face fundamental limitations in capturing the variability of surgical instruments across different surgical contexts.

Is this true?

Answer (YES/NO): NO